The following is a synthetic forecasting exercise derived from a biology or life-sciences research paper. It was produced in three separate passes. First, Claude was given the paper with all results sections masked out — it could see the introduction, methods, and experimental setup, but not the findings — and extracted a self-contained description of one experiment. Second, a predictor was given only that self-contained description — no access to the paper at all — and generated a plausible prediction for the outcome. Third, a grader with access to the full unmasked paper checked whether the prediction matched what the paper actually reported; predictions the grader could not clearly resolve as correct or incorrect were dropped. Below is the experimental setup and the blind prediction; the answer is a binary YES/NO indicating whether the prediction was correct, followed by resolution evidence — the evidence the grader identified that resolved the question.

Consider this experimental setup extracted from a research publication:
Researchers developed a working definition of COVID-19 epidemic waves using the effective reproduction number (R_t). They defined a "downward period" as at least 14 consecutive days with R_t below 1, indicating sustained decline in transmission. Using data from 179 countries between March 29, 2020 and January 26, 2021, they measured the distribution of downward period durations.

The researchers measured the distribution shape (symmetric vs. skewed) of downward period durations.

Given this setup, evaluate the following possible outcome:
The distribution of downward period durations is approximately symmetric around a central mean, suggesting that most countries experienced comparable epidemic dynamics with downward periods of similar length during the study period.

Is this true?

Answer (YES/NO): NO